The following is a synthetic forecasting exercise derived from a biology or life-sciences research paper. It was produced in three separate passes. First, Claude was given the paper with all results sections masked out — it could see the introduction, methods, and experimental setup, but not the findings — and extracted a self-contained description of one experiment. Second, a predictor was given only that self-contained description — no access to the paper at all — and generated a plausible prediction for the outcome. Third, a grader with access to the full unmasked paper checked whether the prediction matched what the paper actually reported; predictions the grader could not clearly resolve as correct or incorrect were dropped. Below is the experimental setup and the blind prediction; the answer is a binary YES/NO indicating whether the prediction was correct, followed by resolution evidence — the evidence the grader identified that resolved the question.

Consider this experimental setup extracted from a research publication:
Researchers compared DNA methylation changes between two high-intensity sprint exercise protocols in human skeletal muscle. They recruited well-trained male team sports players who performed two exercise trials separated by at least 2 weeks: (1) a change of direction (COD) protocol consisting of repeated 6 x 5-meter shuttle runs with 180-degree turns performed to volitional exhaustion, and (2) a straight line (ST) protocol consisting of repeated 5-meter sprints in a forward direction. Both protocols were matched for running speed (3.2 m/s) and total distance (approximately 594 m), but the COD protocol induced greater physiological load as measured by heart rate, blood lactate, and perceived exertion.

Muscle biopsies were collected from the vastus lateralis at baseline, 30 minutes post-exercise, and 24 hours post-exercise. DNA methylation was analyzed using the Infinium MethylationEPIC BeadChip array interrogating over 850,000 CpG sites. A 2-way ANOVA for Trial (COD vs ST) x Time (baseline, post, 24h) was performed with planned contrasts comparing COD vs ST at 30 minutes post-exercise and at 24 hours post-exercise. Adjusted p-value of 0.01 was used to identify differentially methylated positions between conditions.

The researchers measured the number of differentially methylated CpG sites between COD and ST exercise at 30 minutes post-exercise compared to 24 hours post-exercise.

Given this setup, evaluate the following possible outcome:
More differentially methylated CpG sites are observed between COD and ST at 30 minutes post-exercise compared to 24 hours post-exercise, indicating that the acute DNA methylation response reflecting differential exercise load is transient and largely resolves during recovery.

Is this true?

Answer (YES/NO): NO